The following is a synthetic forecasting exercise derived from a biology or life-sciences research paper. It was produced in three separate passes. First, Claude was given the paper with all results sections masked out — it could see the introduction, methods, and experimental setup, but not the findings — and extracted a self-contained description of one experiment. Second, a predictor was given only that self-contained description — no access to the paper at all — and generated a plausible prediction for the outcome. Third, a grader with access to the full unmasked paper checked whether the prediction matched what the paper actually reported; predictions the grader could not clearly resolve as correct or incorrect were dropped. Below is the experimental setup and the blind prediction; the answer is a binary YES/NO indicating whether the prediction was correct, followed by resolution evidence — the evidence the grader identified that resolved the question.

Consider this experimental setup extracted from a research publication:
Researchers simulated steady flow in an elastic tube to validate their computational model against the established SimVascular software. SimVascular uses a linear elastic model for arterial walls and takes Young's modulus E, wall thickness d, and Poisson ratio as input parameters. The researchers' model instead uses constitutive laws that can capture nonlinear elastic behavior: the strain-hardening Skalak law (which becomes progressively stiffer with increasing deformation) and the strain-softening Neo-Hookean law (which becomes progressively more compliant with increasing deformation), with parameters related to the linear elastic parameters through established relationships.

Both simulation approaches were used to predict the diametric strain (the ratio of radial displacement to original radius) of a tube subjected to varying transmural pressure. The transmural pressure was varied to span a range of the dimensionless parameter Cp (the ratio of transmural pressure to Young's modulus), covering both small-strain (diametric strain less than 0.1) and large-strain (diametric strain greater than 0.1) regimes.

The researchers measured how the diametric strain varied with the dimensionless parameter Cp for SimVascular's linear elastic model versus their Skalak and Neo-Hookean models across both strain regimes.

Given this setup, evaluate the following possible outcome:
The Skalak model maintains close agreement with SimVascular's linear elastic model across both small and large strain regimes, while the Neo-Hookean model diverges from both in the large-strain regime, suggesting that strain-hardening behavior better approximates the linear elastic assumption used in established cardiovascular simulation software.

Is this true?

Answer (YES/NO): NO